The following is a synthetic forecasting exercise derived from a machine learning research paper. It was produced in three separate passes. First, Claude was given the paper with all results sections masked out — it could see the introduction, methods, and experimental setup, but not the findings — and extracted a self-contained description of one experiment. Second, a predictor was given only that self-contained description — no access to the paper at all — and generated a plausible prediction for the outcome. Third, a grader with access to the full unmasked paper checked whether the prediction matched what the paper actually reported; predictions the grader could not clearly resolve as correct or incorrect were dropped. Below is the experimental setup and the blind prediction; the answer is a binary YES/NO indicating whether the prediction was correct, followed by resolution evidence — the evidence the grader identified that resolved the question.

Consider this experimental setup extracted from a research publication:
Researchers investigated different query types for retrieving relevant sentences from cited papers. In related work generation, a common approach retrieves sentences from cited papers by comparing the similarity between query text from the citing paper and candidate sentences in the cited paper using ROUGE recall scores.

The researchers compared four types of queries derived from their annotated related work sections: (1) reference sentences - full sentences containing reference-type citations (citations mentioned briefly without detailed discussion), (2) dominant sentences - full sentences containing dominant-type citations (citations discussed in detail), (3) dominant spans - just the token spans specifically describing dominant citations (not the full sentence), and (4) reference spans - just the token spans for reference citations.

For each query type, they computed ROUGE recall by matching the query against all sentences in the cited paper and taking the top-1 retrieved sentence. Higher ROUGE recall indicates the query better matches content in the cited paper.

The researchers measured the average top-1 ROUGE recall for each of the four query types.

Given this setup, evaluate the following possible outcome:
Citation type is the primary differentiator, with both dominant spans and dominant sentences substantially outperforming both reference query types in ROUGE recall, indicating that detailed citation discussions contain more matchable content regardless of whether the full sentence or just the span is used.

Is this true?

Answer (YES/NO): NO